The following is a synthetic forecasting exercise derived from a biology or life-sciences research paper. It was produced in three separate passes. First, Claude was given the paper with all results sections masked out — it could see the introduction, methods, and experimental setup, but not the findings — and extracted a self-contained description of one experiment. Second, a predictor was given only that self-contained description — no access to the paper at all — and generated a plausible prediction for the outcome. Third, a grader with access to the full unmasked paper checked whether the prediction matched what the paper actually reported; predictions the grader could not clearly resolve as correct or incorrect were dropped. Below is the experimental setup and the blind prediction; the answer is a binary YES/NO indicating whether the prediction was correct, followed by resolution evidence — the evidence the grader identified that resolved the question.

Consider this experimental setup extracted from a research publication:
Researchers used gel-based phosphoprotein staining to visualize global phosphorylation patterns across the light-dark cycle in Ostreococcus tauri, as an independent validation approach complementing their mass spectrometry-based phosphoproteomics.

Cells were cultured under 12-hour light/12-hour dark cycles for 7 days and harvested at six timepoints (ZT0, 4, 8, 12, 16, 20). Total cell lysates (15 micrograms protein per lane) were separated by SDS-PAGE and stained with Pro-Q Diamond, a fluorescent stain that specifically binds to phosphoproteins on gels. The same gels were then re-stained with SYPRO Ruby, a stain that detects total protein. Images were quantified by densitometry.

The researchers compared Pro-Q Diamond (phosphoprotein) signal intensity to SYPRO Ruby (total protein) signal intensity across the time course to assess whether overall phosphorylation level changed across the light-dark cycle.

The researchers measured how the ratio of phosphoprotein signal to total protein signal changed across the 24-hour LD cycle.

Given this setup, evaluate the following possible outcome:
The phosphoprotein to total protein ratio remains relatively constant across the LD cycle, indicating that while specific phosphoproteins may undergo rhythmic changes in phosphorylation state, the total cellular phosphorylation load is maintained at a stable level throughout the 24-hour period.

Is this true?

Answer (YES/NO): NO